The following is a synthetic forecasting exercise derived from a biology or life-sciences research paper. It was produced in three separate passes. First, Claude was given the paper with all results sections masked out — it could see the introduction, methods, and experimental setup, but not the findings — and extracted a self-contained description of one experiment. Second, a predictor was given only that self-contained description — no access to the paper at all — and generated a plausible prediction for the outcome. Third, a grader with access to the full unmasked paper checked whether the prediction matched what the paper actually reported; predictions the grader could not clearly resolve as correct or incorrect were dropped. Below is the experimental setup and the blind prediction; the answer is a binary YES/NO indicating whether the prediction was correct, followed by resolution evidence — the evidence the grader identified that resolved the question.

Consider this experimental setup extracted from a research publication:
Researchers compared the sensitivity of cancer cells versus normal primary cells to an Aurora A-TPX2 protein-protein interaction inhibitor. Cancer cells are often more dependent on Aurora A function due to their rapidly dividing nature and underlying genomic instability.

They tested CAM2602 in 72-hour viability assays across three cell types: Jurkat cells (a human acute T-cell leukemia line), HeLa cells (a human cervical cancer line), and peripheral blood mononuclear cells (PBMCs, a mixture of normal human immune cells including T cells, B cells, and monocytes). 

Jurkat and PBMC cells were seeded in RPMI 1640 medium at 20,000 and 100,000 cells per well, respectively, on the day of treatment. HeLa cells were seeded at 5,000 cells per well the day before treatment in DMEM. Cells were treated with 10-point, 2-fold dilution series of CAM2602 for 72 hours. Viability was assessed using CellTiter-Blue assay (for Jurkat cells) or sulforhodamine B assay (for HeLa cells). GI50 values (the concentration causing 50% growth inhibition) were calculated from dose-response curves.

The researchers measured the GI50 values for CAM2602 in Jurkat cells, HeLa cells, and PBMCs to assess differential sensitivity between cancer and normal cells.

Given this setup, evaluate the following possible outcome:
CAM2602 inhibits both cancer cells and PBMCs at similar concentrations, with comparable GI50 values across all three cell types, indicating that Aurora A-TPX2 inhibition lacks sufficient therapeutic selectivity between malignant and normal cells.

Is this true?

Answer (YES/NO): NO